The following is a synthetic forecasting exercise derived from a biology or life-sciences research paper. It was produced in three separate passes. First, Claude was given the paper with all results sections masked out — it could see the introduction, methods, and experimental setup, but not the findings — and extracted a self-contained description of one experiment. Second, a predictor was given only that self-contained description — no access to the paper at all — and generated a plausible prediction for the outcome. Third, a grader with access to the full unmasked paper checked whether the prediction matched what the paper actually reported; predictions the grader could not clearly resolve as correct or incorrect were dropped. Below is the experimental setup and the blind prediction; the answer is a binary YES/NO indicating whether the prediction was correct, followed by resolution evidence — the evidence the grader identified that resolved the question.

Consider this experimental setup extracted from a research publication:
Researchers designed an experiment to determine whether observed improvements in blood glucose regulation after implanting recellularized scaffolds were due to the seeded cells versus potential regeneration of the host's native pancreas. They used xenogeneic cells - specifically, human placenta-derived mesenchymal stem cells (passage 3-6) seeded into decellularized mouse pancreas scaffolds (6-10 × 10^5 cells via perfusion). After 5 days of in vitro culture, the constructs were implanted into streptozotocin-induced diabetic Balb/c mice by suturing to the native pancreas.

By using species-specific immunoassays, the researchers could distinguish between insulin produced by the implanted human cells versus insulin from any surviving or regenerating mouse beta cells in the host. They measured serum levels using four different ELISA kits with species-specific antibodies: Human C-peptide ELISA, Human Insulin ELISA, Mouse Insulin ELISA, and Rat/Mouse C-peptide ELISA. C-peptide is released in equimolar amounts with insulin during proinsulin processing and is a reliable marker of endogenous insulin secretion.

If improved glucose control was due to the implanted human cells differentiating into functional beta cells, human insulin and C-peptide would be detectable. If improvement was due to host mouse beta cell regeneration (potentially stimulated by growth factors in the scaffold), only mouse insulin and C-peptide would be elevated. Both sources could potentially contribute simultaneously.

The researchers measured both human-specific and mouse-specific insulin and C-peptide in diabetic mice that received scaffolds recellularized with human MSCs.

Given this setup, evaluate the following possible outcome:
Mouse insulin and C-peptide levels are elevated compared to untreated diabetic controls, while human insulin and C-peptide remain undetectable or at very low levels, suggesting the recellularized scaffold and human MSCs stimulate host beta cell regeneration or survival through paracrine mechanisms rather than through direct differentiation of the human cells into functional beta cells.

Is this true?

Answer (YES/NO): NO